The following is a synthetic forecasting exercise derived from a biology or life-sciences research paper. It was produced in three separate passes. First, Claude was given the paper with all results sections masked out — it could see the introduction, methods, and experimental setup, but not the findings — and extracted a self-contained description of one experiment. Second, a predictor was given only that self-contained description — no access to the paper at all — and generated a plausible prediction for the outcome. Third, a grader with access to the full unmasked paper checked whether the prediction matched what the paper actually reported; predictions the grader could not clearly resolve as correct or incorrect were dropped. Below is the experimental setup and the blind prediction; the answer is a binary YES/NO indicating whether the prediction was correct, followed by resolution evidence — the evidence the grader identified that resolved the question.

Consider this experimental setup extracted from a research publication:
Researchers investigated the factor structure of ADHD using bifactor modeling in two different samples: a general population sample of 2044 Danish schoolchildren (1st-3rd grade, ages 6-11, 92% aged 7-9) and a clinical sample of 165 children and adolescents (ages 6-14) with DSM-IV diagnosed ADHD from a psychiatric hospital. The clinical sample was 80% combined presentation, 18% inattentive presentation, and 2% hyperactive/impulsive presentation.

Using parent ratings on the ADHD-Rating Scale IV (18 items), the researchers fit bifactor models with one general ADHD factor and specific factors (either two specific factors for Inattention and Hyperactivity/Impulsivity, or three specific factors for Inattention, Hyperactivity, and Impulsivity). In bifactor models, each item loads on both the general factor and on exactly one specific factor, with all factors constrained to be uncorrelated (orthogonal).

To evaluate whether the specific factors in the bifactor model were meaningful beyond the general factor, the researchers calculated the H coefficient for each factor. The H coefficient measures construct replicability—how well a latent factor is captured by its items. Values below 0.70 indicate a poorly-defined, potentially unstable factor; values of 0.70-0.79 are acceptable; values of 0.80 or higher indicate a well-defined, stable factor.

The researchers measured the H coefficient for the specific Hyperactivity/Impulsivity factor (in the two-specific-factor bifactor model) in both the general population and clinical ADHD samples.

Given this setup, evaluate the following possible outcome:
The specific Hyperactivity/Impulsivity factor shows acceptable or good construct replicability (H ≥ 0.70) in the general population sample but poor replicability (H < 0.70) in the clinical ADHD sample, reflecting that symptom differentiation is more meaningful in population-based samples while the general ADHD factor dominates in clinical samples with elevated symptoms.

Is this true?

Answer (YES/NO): YES